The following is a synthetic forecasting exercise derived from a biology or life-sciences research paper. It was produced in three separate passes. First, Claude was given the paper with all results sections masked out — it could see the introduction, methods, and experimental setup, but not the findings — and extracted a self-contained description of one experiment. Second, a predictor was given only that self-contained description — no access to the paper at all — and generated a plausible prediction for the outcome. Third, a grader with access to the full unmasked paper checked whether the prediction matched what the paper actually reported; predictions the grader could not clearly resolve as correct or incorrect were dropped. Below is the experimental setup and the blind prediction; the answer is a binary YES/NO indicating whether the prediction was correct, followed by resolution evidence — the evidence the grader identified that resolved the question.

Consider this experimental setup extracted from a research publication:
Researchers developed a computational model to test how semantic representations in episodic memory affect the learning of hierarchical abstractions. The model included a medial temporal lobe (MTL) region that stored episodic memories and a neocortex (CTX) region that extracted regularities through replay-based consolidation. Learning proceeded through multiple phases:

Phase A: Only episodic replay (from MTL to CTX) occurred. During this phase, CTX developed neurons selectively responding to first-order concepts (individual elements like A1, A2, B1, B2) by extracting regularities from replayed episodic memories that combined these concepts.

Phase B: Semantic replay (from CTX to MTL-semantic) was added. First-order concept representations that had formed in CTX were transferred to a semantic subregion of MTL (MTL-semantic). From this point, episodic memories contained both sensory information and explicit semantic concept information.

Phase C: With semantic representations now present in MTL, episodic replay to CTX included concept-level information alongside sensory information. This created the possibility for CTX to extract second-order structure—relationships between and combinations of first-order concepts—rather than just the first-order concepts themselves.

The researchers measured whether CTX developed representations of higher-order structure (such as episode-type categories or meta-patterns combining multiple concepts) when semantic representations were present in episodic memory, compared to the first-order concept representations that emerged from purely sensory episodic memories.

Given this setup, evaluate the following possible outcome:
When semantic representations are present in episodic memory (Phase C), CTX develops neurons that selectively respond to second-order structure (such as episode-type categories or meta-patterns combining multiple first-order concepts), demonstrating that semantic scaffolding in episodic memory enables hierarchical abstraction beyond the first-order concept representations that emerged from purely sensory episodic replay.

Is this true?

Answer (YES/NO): YES